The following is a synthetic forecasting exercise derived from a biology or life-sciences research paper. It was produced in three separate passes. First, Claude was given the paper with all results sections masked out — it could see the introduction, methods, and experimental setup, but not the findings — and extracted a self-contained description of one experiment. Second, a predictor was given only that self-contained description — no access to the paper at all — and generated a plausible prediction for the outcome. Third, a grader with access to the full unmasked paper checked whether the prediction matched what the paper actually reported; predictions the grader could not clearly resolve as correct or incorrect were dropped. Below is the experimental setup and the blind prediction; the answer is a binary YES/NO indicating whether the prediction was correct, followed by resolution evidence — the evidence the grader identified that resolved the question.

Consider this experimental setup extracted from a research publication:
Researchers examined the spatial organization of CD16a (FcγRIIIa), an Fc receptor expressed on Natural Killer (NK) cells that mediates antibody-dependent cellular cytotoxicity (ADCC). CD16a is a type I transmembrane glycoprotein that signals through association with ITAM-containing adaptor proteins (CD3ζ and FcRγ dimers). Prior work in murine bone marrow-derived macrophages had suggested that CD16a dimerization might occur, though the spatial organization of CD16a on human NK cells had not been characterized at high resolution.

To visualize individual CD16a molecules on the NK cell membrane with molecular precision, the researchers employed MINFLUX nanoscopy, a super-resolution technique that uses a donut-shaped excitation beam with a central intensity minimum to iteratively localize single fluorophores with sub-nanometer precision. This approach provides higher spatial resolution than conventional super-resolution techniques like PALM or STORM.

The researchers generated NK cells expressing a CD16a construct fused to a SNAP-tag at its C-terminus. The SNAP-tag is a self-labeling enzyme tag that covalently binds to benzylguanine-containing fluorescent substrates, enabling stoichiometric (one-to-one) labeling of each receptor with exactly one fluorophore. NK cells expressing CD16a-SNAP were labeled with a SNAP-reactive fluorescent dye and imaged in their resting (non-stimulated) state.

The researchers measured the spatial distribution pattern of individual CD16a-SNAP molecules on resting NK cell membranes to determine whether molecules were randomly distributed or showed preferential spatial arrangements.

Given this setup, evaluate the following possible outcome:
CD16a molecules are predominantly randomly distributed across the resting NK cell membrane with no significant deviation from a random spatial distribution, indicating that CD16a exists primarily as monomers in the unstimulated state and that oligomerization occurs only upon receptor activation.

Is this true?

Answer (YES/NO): NO